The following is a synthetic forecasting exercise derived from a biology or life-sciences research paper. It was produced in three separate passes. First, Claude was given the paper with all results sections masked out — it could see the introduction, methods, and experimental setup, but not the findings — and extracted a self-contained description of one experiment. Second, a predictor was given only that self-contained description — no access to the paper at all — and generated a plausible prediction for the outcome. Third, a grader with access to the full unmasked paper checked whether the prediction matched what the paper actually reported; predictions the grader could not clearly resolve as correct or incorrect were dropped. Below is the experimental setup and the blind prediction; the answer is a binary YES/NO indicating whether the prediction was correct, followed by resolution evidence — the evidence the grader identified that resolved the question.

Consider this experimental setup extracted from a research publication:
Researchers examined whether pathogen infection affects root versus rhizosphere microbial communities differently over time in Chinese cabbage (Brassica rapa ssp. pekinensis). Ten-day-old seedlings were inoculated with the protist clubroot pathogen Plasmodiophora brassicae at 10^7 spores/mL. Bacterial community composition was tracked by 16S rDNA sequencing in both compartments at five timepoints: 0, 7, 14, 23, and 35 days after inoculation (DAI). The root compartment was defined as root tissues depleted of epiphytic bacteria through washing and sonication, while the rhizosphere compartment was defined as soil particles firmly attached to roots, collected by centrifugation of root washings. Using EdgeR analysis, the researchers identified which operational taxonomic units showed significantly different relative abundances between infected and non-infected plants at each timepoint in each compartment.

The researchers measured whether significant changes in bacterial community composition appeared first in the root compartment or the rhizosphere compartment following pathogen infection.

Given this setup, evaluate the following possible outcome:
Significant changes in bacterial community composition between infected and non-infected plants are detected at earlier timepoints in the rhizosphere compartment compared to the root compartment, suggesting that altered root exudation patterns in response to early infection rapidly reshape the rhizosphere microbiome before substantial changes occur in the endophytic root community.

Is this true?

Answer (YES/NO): NO